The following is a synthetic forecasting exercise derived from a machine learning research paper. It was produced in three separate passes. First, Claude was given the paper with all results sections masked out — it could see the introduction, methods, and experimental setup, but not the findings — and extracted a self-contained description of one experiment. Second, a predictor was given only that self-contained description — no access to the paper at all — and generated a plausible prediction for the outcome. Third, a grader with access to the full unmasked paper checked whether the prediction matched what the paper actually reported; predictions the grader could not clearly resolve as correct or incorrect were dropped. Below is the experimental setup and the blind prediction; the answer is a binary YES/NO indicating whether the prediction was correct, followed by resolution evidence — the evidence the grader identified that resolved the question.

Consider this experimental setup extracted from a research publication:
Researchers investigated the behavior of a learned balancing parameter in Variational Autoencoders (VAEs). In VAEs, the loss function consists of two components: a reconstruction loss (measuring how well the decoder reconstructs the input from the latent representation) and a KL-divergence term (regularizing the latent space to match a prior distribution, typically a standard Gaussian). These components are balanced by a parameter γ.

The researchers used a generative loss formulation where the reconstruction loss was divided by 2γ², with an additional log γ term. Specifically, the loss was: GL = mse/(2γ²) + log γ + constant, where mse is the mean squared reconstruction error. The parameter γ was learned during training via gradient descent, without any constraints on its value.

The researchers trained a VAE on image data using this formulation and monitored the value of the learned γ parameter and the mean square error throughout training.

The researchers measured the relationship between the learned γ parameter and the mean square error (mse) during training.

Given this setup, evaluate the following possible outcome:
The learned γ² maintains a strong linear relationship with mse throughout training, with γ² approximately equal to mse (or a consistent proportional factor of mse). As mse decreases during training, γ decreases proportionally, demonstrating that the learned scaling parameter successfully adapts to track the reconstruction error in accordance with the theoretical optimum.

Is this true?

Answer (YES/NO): YES